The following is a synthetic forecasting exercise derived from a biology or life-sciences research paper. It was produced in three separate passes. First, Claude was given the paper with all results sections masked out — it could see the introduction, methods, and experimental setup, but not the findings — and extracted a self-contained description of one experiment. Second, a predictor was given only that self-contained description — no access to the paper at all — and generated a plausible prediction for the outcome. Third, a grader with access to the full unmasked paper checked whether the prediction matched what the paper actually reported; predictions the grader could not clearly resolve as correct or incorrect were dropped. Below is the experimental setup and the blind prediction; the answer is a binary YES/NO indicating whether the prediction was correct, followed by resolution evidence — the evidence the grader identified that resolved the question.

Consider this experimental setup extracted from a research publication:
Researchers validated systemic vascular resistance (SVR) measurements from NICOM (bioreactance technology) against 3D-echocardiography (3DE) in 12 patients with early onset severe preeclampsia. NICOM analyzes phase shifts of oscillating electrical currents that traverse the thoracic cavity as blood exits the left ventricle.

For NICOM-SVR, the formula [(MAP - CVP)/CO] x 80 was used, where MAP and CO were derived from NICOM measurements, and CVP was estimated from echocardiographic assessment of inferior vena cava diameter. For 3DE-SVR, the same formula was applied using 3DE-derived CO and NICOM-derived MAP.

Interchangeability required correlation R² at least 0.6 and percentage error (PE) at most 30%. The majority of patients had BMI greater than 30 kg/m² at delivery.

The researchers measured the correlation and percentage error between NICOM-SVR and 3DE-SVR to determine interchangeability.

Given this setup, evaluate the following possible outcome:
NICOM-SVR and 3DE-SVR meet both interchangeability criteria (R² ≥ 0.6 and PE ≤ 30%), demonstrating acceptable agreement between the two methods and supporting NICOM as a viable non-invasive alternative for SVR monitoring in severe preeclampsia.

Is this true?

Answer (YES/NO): NO